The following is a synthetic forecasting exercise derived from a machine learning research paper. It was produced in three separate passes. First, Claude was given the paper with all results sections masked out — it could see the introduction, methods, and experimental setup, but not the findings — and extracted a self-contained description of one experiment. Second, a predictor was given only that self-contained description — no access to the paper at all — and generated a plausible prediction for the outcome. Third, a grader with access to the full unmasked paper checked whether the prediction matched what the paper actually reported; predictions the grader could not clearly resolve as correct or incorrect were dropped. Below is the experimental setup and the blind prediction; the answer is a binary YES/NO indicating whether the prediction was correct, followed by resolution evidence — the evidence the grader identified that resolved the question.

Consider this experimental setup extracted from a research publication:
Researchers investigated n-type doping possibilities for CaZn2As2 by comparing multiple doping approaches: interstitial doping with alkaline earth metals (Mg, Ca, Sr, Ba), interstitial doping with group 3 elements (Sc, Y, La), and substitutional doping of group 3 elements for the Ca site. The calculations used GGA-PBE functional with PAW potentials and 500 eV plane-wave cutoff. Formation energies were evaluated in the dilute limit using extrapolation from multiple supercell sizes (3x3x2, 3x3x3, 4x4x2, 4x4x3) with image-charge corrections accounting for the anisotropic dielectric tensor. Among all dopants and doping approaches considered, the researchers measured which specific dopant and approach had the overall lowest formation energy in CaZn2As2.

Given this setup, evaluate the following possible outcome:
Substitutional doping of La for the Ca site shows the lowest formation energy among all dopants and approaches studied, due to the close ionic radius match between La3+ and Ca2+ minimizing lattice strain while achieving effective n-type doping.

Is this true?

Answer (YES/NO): YES